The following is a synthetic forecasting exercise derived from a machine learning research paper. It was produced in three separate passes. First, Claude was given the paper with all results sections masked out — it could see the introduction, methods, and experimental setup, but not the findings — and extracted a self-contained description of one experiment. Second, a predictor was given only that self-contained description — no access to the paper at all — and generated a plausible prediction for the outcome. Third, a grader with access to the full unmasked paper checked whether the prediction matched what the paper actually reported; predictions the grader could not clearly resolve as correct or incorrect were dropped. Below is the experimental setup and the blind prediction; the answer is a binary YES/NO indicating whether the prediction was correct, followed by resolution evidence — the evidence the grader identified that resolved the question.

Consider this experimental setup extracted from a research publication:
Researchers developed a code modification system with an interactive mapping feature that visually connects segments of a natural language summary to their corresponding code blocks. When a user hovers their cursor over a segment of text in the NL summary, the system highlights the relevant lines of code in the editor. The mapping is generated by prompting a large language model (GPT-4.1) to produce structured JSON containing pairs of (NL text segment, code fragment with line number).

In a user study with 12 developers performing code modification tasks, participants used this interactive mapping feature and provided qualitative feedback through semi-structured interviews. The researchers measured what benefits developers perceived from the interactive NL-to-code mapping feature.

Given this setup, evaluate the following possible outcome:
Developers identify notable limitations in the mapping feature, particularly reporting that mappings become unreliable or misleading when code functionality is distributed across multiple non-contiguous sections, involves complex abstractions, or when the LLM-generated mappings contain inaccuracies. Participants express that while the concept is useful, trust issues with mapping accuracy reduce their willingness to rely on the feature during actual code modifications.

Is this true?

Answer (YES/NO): NO